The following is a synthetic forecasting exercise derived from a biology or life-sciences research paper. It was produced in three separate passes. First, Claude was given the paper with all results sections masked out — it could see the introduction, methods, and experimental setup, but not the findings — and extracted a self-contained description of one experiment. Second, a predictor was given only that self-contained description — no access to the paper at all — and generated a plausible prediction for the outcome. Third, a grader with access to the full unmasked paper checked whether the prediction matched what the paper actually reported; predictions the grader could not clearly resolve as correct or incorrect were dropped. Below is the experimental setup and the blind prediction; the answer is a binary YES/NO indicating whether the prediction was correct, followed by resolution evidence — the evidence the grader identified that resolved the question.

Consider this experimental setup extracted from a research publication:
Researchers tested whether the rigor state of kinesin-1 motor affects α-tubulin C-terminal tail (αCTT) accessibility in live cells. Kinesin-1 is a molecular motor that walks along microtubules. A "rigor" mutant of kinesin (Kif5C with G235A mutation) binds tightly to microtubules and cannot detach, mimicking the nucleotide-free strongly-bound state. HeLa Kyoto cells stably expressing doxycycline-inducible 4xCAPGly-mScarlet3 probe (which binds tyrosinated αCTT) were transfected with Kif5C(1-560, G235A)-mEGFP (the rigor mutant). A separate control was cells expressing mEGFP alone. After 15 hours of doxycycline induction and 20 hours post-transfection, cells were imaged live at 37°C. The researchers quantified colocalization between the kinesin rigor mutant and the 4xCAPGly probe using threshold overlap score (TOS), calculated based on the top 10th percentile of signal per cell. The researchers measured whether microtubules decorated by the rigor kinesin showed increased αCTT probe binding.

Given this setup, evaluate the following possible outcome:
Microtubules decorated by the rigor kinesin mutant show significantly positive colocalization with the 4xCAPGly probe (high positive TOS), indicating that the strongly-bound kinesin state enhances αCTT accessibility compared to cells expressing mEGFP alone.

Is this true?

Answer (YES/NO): YES